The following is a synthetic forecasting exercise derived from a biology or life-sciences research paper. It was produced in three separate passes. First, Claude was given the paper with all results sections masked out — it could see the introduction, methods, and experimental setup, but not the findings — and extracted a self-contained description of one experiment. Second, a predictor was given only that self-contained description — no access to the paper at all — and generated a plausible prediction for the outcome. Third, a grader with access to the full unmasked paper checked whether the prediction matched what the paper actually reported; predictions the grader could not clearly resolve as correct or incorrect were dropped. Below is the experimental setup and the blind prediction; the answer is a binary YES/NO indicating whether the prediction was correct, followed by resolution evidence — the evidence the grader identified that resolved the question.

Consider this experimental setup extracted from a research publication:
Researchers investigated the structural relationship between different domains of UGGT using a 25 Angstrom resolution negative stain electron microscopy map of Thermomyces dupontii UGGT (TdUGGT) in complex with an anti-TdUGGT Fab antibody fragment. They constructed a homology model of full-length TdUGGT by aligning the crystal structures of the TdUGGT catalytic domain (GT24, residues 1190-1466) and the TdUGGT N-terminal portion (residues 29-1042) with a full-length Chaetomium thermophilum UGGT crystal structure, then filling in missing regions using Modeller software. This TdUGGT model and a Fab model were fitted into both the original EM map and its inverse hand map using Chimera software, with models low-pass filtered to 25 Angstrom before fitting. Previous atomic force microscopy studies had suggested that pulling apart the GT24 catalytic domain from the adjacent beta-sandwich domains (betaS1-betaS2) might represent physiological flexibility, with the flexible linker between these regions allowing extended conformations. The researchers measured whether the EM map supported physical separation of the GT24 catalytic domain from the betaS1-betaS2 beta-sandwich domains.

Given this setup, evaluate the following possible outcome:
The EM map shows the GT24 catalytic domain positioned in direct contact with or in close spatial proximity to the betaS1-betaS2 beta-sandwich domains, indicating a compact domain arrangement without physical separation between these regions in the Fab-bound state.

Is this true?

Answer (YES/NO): YES